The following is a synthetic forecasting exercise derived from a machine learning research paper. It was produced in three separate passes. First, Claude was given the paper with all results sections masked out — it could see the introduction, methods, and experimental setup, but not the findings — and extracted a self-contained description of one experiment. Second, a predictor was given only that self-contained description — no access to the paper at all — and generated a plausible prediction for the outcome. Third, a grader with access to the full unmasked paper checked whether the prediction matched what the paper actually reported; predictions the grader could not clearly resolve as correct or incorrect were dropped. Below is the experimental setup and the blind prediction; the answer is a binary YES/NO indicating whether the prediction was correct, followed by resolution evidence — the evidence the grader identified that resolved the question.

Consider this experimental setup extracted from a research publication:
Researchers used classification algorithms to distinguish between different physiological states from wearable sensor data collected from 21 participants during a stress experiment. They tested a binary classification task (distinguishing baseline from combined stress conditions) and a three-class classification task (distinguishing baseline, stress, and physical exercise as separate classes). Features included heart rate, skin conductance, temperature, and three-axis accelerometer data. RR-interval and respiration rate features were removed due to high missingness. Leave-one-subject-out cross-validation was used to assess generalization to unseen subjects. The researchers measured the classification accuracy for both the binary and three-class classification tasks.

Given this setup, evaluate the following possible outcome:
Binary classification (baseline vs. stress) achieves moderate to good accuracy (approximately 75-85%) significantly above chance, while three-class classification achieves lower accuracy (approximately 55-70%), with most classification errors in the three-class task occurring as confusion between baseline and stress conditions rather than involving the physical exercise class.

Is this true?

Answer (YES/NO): NO